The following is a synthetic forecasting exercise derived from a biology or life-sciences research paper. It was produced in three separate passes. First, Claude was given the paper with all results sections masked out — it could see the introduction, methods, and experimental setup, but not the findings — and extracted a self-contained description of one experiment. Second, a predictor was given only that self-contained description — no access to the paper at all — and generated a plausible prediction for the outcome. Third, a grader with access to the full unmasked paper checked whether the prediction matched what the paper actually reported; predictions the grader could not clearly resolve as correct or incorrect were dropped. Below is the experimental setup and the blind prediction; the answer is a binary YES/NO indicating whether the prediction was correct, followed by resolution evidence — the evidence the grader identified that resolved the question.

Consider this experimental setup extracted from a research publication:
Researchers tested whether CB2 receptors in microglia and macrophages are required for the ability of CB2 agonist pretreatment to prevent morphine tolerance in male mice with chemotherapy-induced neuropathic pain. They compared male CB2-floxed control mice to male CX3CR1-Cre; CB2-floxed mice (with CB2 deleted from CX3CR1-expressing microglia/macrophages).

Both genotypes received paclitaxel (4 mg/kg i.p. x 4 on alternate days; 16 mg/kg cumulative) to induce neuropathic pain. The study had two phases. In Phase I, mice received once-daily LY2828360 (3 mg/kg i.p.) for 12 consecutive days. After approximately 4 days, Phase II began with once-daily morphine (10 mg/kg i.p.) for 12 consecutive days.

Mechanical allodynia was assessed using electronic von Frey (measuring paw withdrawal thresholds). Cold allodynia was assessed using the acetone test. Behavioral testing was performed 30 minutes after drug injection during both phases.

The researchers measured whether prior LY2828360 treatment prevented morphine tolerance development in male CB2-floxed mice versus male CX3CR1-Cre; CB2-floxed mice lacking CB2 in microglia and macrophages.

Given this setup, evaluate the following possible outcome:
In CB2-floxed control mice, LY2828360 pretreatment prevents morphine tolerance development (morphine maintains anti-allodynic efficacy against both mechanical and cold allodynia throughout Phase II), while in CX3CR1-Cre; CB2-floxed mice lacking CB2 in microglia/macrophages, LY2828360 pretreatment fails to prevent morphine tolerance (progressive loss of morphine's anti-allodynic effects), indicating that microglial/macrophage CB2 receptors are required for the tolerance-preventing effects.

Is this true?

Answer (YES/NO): NO